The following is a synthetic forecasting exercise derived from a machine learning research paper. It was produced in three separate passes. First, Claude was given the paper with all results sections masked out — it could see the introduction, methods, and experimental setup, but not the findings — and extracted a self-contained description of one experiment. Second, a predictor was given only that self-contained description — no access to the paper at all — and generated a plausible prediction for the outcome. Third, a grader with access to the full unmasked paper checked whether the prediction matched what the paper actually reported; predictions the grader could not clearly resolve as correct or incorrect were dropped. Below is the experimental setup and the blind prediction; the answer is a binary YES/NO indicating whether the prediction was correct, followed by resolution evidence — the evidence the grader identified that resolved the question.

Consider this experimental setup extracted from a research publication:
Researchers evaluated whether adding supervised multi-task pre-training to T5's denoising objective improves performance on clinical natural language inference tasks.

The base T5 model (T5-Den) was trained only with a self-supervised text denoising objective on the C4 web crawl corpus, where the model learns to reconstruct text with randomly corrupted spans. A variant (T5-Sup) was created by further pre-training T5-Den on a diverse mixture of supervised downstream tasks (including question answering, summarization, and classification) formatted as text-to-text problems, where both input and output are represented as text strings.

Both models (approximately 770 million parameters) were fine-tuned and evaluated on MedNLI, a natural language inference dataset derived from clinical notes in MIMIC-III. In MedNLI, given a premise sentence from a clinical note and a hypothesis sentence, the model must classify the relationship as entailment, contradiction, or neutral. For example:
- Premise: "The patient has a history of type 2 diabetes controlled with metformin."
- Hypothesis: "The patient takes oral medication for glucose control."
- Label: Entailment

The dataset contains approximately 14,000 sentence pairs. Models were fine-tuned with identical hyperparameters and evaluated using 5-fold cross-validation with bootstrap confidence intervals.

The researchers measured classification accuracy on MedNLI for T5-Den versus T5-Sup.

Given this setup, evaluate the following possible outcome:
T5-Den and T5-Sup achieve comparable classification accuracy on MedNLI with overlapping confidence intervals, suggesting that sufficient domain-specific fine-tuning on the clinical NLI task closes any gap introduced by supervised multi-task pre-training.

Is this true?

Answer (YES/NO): NO